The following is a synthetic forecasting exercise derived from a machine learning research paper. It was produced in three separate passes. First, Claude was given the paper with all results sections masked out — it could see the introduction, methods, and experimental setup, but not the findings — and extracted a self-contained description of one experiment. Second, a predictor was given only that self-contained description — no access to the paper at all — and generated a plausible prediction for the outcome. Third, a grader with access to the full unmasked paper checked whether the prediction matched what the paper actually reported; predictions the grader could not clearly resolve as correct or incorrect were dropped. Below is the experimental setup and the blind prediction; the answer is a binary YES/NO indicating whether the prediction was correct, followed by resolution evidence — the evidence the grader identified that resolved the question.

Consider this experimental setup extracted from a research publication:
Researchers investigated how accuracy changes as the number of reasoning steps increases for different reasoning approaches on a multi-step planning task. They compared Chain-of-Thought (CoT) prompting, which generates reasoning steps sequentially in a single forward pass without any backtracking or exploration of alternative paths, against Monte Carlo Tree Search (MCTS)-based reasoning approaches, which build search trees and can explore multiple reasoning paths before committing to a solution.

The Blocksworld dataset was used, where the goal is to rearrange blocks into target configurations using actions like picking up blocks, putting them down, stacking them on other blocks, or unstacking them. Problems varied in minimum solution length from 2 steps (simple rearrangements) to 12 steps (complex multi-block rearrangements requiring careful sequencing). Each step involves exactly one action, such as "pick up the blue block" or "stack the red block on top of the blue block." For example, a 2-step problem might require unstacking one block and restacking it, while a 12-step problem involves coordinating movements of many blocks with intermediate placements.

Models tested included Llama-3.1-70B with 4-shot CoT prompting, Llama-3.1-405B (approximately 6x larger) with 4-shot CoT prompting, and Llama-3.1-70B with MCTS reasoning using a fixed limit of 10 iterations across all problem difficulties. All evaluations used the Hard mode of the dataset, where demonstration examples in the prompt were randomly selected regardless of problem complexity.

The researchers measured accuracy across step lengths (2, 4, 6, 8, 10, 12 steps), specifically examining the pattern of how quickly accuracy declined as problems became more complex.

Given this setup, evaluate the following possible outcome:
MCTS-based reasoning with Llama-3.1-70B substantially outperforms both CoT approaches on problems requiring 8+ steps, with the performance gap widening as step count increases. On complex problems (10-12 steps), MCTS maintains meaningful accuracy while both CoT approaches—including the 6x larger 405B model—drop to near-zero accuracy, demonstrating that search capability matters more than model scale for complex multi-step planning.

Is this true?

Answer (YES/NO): NO